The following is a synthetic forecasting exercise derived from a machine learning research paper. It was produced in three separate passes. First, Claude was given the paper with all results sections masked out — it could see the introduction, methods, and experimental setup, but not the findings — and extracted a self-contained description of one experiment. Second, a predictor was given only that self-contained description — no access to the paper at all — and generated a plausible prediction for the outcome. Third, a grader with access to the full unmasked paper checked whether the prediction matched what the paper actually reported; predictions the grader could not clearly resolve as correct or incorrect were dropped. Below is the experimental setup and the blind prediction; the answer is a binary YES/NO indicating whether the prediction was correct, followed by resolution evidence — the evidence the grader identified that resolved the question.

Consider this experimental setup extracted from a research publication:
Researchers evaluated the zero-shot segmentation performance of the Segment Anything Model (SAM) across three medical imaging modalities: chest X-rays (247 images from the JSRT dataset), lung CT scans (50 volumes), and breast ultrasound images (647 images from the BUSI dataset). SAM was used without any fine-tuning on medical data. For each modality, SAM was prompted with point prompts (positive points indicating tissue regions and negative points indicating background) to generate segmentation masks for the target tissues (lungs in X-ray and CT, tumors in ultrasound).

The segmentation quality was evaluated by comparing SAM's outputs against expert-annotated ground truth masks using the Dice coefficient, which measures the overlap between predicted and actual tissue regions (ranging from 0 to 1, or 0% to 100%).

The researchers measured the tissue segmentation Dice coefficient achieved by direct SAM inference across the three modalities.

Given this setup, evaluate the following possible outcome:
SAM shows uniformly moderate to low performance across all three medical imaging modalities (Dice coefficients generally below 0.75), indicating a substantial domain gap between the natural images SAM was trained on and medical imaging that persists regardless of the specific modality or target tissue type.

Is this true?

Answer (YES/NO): NO